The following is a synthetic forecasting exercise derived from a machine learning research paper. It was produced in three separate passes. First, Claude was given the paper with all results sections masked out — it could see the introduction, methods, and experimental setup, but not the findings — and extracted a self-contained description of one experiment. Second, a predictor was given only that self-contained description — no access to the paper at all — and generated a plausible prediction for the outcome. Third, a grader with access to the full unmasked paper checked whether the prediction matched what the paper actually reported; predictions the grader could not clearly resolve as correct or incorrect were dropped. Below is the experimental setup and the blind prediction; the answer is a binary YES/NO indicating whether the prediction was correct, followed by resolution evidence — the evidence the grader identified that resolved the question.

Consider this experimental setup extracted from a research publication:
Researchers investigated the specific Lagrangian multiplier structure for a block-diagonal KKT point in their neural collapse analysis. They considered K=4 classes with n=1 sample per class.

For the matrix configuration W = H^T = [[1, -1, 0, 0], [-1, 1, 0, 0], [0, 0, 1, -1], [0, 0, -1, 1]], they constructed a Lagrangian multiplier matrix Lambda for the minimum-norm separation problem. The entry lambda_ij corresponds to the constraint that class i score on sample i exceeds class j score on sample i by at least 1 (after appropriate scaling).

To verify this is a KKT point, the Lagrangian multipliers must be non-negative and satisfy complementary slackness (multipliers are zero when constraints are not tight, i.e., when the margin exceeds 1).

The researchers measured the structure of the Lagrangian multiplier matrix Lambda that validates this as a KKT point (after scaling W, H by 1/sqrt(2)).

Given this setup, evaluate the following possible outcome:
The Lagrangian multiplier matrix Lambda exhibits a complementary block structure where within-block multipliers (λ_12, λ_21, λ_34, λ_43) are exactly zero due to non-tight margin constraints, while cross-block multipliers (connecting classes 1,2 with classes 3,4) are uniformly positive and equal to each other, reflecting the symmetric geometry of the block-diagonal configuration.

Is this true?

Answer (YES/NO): YES